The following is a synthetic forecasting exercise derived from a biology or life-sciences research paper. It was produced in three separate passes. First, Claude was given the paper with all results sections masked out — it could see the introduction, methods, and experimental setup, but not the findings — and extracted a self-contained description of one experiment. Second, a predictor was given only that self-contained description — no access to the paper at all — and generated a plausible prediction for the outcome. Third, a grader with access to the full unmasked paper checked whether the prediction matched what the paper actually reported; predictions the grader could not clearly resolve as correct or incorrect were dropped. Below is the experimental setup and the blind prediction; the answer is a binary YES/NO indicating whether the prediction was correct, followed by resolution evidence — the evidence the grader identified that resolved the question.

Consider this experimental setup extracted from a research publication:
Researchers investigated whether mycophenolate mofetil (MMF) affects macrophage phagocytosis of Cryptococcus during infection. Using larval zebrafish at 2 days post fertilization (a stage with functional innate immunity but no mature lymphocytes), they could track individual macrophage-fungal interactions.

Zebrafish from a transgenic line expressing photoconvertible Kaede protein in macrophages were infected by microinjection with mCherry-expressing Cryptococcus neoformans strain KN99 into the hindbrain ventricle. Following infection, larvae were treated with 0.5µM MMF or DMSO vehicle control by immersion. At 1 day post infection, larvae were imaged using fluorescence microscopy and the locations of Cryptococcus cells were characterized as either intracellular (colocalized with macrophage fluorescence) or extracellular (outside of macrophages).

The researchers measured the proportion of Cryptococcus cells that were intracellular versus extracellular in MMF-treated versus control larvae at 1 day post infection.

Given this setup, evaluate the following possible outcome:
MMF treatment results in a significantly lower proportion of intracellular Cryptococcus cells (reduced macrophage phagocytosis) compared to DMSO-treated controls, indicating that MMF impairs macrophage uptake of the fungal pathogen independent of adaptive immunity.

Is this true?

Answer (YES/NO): YES